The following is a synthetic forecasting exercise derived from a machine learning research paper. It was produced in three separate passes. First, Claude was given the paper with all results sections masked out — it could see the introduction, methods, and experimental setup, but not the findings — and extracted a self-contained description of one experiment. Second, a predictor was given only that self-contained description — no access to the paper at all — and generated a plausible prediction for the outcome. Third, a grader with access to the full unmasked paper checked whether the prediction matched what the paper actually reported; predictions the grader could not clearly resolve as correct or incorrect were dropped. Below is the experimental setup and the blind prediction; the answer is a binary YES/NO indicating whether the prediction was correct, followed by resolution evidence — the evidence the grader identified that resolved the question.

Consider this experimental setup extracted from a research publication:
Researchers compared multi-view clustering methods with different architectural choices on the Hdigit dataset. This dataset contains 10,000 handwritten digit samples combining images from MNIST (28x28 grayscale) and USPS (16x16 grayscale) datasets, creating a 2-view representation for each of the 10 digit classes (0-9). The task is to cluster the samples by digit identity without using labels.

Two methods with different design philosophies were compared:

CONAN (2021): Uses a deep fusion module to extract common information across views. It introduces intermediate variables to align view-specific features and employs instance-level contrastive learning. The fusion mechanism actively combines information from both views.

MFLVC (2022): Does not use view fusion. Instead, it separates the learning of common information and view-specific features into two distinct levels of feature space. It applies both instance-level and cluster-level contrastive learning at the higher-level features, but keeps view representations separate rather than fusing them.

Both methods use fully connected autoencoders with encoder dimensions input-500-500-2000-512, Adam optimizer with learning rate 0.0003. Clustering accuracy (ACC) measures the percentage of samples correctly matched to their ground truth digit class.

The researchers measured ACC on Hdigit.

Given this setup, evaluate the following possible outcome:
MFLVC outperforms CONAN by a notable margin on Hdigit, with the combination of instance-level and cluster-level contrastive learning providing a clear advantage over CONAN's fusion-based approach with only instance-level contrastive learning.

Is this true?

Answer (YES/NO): NO